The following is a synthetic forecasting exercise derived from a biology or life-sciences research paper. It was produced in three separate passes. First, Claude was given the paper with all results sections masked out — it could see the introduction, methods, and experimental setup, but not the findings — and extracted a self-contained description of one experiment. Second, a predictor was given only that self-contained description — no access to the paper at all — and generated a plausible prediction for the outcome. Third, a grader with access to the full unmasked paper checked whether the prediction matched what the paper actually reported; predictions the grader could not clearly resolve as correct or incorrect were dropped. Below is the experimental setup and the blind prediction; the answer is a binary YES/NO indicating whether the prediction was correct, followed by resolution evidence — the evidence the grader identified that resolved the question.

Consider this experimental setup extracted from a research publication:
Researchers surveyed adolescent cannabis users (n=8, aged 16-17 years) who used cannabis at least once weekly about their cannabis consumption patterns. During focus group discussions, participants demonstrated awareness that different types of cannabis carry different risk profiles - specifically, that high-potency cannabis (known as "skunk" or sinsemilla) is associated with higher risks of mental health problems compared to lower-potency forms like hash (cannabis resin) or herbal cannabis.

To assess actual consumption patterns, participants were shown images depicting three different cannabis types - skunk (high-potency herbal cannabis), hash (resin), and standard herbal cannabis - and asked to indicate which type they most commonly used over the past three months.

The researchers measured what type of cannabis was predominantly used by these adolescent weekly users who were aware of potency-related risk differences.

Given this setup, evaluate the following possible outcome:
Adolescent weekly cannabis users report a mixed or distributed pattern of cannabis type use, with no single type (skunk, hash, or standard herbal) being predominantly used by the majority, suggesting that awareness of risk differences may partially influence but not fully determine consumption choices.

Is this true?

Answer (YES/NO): NO